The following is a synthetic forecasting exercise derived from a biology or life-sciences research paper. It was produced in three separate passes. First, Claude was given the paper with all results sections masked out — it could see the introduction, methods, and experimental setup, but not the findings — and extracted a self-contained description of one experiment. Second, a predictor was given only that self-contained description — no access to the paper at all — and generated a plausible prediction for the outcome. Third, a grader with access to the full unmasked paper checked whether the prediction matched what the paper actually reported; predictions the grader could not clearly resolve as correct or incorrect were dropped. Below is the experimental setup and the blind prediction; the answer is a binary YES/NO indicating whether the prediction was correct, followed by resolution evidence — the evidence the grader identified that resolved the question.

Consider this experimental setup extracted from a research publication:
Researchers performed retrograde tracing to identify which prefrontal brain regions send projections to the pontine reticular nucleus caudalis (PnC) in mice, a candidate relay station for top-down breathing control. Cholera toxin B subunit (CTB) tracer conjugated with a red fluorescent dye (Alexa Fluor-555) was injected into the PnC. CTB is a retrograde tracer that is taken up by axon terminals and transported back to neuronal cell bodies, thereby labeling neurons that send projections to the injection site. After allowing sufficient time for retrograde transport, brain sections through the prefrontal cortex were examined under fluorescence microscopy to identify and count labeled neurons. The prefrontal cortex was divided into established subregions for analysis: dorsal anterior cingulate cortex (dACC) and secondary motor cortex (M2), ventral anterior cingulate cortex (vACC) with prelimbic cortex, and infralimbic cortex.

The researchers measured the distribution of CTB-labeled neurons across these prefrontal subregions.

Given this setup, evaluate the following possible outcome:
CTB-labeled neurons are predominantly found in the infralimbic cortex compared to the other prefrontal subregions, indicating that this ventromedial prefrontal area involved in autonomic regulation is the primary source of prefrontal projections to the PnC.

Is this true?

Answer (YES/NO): NO